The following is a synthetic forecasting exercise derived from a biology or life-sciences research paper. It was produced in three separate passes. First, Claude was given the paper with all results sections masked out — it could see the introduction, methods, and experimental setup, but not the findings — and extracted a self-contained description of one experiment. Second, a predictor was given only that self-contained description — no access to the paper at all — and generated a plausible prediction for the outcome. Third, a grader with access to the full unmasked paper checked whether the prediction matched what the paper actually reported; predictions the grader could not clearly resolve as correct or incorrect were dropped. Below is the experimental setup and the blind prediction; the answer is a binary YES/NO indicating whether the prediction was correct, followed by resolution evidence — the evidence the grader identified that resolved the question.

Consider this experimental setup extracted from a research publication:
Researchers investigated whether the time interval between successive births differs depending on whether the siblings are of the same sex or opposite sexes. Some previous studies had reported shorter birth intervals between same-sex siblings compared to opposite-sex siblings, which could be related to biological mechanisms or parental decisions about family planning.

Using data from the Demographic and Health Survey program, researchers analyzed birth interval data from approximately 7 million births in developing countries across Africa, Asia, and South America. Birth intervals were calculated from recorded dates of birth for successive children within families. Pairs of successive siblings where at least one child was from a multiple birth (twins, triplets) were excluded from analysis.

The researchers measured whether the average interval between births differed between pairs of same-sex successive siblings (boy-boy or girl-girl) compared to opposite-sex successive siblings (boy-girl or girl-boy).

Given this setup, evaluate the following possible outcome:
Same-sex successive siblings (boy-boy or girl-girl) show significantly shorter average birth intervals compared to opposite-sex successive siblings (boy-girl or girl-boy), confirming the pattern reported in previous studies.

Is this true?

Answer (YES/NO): YES